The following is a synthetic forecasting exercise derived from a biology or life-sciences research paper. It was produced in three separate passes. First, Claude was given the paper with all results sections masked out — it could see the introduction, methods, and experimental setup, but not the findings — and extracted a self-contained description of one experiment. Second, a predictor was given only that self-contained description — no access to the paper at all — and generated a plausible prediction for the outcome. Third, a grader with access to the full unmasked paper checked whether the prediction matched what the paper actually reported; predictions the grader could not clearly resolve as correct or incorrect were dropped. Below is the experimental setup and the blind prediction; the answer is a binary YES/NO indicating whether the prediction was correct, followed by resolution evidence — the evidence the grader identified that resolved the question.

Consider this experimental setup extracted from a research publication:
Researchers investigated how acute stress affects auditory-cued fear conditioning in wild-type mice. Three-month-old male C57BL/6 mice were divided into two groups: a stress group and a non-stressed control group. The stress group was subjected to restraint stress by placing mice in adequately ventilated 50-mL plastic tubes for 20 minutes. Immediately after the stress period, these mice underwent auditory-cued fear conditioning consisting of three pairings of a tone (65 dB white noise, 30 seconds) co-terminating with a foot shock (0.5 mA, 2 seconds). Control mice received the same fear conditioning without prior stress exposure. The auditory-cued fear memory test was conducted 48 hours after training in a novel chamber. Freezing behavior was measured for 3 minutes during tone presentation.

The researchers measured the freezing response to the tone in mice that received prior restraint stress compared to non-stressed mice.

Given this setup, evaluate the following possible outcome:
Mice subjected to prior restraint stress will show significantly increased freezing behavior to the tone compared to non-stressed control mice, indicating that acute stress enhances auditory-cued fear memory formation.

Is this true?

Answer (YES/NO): NO